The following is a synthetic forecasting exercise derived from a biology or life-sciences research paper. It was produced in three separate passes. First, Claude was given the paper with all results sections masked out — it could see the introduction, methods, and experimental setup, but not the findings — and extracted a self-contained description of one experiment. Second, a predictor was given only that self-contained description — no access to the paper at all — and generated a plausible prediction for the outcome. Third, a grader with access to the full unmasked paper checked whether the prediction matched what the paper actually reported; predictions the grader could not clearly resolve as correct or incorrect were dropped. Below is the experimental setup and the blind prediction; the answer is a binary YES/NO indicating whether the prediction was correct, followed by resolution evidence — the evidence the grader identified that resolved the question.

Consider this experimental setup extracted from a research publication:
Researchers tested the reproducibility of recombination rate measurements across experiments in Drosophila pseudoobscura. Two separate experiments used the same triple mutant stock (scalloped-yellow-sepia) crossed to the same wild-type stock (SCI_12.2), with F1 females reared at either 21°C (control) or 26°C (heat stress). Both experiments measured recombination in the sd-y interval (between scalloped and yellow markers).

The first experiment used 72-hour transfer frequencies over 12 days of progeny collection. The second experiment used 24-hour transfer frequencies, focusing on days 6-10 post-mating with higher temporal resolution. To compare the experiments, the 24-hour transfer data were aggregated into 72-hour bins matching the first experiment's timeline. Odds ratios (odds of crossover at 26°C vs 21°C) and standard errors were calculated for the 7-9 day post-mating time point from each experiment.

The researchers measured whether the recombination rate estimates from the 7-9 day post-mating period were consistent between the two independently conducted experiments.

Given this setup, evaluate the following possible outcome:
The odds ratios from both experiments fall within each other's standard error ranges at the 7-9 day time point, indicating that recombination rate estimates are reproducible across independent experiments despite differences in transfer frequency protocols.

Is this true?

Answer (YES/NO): YES